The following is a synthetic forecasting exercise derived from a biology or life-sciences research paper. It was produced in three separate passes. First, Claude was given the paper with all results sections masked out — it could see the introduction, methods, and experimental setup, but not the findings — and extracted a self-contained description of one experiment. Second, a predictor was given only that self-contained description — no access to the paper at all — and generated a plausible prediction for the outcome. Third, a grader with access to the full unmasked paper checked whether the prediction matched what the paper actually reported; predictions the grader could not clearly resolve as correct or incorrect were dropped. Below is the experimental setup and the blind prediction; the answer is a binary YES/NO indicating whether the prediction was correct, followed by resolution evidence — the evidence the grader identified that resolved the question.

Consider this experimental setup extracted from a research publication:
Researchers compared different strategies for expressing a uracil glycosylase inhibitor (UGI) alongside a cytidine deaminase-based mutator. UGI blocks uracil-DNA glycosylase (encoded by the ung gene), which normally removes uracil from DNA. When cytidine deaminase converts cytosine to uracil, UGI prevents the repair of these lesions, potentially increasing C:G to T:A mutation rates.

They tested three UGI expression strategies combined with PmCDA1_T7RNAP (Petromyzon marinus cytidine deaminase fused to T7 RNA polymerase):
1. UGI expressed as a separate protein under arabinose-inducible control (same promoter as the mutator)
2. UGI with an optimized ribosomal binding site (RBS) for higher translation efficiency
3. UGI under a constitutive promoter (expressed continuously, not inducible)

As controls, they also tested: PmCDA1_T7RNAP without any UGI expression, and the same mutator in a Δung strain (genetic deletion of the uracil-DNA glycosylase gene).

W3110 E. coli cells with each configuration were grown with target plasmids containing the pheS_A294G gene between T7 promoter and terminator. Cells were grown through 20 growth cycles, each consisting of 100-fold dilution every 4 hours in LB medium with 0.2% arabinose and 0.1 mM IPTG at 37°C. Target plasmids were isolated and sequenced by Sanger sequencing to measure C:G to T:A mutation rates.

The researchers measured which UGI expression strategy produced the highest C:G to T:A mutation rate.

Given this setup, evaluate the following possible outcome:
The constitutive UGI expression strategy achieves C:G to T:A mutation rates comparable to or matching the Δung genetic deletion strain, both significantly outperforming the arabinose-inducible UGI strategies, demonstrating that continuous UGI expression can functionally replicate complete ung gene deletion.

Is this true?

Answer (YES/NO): NO